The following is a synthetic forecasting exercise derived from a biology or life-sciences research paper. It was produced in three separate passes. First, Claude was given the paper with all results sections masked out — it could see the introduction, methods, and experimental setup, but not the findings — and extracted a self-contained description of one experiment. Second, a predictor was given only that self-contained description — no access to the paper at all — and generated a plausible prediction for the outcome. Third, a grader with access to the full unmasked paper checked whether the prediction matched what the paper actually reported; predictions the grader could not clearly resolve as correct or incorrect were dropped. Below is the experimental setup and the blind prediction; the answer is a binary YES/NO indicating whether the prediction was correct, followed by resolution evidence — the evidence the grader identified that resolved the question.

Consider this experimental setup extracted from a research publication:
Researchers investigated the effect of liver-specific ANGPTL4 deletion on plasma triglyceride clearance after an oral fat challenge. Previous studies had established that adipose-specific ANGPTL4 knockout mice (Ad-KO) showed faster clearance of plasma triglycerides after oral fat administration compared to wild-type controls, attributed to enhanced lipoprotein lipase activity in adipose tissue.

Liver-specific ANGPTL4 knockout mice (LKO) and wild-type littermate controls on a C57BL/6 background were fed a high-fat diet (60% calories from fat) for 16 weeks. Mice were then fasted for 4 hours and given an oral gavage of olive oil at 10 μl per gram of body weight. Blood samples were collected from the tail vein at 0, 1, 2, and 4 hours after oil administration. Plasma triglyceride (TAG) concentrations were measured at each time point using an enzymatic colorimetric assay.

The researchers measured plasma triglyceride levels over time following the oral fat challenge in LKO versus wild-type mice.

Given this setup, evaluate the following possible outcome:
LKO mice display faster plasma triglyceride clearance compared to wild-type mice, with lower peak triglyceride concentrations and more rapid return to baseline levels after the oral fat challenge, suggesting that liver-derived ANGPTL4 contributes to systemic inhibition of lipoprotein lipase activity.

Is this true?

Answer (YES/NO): YES